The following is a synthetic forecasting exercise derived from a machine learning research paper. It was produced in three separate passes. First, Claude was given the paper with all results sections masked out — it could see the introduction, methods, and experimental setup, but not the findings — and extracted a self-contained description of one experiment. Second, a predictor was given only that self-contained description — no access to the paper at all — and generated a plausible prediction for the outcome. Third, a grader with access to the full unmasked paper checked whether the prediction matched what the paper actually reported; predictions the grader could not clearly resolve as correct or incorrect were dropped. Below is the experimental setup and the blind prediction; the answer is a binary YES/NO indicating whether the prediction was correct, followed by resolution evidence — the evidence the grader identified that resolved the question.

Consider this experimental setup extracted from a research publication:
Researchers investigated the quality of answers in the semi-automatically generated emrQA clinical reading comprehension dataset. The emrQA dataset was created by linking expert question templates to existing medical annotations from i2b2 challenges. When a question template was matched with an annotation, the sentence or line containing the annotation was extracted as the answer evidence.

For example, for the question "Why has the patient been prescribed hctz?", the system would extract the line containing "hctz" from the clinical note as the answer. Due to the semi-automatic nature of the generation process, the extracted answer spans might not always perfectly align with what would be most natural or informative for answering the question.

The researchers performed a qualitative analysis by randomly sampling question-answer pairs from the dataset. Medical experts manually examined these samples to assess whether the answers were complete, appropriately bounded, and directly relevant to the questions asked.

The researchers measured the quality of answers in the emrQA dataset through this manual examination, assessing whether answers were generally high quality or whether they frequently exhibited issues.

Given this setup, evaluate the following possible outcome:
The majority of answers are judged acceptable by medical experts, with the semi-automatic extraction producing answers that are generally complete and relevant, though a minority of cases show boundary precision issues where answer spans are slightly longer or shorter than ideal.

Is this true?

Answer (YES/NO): NO